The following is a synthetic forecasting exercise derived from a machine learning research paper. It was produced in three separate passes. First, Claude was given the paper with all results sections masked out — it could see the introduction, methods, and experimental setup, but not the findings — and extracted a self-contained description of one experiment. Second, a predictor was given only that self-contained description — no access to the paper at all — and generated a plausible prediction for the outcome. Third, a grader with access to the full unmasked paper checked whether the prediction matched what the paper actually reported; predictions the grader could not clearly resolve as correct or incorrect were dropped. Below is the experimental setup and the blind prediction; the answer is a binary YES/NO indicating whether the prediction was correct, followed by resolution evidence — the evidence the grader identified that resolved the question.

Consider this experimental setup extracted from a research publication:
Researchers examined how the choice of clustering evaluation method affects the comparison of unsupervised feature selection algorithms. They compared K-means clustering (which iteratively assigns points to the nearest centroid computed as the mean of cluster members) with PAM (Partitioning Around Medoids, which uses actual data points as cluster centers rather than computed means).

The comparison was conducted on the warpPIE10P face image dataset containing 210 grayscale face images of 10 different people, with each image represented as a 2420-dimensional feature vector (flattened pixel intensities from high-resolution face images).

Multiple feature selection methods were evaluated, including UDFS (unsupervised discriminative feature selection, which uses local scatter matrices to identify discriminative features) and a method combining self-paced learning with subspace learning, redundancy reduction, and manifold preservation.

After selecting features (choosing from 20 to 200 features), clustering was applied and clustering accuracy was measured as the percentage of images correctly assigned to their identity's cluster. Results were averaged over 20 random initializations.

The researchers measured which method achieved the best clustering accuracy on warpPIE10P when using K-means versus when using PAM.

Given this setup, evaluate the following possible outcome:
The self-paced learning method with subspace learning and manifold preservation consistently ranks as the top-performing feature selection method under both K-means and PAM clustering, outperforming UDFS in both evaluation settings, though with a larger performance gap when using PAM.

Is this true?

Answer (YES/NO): NO